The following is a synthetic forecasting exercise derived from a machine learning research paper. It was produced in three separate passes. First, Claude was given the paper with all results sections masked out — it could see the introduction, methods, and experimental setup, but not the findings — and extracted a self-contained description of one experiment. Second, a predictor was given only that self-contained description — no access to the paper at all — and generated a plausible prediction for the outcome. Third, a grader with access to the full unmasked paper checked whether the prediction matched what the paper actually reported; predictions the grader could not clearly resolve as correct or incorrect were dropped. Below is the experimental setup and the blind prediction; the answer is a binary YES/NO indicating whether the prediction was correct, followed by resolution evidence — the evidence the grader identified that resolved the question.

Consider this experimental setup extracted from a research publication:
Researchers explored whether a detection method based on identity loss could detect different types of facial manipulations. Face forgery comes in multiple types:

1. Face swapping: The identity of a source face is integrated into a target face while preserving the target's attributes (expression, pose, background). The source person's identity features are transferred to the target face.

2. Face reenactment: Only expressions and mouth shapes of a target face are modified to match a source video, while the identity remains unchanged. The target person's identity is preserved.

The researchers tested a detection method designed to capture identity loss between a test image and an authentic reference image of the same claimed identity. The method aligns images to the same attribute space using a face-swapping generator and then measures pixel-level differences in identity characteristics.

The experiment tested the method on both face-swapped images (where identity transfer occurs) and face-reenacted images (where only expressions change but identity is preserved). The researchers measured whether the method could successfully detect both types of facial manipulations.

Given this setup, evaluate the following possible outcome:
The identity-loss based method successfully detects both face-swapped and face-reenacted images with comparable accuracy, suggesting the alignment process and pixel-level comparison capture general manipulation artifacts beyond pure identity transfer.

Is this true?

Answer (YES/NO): NO